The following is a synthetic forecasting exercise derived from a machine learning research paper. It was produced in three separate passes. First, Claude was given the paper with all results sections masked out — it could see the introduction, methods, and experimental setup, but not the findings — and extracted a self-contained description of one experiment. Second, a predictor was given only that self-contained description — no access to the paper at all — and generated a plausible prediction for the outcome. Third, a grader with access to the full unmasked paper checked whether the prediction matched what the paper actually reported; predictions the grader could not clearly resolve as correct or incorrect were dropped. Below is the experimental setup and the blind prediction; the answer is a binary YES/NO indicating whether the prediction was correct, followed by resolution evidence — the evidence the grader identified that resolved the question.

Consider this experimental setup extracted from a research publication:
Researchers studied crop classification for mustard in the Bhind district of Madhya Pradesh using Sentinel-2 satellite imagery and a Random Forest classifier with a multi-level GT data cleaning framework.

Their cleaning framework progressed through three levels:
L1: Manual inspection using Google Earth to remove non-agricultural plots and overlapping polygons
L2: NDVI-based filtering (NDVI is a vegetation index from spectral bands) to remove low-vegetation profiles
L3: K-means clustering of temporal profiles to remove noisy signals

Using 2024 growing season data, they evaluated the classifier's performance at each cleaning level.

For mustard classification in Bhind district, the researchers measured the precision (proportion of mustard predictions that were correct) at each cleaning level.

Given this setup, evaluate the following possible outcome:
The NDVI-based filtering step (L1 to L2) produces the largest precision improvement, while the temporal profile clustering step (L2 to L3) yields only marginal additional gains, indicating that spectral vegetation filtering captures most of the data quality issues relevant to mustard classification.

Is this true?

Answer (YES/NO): NO